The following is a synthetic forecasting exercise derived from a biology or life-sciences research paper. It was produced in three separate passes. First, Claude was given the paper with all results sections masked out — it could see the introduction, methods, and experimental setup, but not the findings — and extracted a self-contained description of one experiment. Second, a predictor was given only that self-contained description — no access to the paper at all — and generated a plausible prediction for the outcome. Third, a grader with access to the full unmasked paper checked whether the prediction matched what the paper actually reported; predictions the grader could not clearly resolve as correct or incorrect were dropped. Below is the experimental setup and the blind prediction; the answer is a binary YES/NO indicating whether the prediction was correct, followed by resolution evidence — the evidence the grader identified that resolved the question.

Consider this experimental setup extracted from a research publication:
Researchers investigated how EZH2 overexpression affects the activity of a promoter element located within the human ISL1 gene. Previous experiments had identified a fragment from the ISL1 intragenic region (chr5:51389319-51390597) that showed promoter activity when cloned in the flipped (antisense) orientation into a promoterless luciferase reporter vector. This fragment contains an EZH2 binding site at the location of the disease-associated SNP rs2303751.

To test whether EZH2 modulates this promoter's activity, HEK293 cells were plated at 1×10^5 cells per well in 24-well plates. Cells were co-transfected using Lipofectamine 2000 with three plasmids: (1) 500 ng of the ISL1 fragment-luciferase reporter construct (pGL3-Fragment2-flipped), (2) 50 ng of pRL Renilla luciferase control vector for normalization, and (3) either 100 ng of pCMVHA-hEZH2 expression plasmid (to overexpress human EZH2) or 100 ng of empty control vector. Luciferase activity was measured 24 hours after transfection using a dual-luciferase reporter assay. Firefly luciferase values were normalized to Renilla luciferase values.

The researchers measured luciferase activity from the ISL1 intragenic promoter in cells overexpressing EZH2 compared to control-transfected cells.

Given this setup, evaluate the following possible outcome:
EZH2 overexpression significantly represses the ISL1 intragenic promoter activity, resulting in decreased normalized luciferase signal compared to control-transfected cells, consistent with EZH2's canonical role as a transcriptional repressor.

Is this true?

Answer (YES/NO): NO